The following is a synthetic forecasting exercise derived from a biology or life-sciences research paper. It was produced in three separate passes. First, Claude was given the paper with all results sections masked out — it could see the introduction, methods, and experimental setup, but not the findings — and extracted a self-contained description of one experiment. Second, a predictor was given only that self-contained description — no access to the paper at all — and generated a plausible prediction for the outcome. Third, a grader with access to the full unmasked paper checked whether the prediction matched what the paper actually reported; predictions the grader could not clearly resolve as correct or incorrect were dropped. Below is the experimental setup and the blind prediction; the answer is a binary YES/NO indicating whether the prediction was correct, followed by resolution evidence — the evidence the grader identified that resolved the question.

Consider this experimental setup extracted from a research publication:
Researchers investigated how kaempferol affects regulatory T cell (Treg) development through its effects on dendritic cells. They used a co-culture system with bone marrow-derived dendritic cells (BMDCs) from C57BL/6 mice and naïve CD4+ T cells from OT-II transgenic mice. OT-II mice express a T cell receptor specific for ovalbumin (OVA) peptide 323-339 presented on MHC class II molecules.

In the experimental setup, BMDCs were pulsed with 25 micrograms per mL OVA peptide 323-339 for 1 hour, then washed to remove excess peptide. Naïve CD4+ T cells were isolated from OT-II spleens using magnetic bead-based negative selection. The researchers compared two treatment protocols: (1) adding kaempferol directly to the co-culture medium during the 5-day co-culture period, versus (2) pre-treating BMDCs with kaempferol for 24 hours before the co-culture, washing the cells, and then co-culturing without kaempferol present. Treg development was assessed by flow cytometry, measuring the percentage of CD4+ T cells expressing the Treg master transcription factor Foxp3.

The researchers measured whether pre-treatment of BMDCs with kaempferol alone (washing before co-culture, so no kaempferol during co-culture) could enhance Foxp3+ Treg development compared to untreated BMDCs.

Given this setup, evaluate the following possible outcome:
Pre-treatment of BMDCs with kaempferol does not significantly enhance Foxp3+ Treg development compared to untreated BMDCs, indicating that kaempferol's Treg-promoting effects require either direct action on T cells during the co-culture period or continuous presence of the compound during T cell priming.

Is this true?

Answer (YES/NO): NO